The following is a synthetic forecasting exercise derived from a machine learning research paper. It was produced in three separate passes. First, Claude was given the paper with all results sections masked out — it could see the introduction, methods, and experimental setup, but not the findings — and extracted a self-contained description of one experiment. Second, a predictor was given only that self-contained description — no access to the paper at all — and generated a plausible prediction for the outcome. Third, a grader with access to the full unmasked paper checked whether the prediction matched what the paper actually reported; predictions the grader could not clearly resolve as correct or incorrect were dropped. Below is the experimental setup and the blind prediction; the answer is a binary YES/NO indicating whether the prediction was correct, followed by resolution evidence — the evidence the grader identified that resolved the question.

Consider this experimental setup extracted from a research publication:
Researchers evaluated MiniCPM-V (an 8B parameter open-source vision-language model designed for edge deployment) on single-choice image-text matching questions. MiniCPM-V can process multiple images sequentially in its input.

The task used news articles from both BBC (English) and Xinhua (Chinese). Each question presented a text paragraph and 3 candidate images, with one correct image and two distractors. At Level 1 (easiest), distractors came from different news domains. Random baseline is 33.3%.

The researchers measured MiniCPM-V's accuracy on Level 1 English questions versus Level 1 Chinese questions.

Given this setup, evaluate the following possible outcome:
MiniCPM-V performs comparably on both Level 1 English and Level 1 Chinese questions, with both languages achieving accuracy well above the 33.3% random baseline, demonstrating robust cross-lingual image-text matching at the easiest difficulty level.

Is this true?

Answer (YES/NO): NO